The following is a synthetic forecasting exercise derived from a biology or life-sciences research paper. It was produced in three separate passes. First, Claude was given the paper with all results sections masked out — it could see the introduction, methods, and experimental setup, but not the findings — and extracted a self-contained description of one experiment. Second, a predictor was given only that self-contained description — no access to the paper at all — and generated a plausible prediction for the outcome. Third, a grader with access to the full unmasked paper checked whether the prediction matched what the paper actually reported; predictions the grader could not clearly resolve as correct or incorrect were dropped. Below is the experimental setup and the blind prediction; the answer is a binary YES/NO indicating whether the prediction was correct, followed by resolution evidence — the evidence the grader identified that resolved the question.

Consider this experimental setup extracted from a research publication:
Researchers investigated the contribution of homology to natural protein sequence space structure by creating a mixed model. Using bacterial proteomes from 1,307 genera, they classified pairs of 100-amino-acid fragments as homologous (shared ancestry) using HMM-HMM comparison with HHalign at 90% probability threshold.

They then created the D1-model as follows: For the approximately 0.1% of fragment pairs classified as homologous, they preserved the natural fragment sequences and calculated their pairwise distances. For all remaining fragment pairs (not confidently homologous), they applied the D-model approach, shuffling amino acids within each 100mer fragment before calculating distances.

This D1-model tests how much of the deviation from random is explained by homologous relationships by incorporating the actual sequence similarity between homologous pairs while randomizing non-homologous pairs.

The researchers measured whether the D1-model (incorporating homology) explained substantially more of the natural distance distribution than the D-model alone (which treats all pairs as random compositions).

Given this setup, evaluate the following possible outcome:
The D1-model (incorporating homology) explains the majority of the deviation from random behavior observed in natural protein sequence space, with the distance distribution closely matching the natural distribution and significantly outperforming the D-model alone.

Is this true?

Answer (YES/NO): NO